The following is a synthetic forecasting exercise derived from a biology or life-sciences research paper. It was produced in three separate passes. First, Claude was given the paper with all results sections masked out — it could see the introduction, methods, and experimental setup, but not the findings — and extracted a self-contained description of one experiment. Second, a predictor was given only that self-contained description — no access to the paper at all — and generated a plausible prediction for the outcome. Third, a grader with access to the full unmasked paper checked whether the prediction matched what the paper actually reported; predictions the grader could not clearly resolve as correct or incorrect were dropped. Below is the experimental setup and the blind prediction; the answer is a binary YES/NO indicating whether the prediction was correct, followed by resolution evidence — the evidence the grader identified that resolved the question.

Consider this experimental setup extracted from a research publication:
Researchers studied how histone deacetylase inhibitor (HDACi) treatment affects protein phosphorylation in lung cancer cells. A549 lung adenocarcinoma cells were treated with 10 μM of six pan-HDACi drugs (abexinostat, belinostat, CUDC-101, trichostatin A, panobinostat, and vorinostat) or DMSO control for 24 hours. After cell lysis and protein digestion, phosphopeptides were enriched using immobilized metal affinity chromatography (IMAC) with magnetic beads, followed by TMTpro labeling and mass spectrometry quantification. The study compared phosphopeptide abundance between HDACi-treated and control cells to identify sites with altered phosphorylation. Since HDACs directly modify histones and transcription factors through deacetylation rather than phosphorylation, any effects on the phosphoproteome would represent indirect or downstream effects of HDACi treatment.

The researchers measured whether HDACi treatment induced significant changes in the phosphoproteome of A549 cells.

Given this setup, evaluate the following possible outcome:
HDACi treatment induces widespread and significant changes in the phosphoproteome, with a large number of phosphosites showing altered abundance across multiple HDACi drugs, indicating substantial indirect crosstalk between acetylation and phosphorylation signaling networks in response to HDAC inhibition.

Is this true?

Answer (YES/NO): YES